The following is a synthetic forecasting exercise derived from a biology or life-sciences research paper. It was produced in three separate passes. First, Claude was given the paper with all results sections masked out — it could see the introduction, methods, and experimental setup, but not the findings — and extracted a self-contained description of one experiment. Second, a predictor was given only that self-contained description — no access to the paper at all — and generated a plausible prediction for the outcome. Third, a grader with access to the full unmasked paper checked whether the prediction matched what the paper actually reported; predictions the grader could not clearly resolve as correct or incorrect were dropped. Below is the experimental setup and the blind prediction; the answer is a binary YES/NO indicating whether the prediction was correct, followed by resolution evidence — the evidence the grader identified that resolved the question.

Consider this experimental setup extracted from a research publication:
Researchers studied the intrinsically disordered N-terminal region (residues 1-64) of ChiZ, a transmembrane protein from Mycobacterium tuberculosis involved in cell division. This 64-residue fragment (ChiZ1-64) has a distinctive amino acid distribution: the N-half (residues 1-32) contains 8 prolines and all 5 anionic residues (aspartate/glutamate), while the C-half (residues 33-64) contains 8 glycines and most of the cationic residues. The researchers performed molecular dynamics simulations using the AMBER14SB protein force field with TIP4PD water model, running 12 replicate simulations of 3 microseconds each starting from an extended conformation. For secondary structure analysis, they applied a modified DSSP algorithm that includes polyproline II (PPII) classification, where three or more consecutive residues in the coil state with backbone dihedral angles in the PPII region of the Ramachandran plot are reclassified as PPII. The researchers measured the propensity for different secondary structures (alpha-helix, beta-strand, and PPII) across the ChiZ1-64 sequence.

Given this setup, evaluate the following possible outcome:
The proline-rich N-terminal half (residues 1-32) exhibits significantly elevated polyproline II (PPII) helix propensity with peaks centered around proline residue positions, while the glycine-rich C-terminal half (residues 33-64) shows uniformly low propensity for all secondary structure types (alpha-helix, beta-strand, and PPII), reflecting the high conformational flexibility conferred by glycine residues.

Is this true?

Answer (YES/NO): NO